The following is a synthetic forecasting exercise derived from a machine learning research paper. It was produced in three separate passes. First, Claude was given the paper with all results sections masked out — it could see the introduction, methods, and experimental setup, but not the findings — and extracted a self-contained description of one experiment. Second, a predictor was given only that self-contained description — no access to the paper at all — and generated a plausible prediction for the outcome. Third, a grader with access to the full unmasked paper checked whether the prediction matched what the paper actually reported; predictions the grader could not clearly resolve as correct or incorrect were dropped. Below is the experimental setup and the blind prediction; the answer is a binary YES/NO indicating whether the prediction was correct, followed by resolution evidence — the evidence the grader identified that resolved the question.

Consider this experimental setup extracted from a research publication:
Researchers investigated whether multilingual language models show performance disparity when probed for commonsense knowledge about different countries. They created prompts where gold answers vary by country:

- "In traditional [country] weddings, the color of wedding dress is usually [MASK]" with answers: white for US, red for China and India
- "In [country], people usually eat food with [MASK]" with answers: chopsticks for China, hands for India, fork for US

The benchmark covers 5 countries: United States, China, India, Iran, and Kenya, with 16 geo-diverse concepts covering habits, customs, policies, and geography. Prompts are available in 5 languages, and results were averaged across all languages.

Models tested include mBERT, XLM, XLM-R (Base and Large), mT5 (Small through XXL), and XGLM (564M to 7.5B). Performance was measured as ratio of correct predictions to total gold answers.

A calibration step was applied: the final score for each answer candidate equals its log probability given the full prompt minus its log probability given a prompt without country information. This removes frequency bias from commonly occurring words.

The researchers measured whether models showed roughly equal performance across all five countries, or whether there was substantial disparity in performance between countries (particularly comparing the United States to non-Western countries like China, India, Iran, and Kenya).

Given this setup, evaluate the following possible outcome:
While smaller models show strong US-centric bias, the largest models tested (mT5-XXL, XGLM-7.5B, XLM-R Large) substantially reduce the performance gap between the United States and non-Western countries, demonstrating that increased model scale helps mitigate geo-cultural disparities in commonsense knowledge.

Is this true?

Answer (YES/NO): NO